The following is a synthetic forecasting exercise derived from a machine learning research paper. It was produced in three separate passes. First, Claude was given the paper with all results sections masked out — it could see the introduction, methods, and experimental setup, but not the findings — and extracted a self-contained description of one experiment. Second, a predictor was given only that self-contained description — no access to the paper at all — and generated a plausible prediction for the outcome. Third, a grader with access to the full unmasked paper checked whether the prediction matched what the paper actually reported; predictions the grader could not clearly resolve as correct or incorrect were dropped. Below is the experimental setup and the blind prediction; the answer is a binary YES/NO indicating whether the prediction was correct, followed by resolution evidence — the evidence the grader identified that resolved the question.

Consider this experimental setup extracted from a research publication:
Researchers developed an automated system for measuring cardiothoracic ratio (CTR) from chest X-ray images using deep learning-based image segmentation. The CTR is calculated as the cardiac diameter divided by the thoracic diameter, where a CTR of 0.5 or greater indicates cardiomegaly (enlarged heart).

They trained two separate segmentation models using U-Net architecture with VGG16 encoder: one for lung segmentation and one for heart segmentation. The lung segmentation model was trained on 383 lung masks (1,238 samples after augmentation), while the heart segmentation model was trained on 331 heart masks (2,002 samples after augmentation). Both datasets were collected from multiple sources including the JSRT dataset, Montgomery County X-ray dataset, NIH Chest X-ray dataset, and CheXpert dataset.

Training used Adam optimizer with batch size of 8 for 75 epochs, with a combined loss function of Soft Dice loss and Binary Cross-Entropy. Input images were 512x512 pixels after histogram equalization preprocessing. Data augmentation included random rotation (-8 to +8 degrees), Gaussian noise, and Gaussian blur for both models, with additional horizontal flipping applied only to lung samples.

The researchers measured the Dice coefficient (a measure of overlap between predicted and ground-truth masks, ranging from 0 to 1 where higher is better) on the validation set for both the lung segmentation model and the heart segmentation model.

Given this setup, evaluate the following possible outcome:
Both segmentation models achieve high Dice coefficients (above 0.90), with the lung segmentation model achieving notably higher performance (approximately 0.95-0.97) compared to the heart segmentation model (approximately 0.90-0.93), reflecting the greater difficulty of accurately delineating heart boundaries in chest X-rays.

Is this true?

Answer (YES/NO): NO